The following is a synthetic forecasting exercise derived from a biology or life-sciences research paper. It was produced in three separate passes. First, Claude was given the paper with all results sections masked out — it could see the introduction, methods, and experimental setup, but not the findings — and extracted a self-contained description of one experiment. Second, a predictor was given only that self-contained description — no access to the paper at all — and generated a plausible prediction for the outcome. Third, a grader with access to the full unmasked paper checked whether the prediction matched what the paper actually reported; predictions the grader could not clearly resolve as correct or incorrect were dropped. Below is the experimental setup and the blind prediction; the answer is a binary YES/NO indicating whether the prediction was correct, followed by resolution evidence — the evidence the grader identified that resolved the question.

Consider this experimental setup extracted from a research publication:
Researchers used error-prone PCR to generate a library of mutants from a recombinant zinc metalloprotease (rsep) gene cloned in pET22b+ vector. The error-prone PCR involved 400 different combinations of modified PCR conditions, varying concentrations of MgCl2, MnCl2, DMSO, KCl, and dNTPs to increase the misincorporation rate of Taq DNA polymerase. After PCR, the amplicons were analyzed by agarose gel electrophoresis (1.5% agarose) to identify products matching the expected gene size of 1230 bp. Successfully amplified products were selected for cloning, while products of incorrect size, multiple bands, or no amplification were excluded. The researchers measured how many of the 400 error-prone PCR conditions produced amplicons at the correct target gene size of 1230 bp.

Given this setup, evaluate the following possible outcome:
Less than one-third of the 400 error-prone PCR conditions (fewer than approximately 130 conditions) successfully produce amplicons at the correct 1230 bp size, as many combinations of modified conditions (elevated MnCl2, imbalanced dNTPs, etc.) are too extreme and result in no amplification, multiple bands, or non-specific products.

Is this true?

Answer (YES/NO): YES